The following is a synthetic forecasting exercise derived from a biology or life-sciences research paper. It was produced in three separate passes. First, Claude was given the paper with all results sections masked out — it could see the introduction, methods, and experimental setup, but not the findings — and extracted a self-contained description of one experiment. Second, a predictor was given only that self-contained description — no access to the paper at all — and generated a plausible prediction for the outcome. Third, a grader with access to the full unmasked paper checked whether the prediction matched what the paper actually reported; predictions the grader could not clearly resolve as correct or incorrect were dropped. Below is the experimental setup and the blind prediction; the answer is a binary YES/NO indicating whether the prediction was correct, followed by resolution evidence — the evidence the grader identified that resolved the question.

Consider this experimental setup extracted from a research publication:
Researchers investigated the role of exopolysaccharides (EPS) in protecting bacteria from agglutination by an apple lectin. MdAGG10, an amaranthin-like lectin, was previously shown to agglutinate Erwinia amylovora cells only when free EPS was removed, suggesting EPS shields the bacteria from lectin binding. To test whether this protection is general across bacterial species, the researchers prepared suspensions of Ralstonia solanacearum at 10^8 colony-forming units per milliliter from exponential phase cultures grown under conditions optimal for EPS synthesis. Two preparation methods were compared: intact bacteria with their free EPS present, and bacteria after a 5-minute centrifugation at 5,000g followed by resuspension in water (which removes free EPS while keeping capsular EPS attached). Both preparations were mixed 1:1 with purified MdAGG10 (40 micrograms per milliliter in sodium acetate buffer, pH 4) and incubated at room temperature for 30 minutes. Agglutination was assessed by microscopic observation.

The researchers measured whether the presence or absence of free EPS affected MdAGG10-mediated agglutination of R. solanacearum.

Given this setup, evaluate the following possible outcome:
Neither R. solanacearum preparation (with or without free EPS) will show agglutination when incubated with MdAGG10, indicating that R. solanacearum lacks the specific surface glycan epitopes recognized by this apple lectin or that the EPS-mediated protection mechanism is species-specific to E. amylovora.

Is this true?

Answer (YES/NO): NO